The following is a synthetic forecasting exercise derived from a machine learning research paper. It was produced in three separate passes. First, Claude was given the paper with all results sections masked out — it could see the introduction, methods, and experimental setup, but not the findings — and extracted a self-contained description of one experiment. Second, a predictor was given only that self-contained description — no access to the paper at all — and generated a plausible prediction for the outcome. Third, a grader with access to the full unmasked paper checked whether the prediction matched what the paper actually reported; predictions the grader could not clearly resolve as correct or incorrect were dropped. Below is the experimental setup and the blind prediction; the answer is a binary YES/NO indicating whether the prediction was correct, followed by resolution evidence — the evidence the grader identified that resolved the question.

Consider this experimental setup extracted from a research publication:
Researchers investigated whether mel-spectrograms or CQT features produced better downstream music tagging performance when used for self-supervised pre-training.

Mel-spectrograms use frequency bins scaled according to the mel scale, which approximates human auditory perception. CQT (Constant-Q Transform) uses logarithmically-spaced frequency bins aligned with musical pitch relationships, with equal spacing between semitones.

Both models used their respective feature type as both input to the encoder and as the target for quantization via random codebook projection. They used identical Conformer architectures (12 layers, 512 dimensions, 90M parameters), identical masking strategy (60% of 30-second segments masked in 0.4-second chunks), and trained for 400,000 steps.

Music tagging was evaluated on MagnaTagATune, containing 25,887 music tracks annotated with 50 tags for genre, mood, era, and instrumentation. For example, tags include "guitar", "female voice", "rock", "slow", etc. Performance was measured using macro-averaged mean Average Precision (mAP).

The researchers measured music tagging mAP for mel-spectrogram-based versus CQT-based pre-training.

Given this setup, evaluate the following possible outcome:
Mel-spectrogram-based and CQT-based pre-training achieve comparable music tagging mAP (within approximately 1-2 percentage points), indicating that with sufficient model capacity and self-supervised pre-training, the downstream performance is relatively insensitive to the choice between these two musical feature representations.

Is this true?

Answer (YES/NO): NO